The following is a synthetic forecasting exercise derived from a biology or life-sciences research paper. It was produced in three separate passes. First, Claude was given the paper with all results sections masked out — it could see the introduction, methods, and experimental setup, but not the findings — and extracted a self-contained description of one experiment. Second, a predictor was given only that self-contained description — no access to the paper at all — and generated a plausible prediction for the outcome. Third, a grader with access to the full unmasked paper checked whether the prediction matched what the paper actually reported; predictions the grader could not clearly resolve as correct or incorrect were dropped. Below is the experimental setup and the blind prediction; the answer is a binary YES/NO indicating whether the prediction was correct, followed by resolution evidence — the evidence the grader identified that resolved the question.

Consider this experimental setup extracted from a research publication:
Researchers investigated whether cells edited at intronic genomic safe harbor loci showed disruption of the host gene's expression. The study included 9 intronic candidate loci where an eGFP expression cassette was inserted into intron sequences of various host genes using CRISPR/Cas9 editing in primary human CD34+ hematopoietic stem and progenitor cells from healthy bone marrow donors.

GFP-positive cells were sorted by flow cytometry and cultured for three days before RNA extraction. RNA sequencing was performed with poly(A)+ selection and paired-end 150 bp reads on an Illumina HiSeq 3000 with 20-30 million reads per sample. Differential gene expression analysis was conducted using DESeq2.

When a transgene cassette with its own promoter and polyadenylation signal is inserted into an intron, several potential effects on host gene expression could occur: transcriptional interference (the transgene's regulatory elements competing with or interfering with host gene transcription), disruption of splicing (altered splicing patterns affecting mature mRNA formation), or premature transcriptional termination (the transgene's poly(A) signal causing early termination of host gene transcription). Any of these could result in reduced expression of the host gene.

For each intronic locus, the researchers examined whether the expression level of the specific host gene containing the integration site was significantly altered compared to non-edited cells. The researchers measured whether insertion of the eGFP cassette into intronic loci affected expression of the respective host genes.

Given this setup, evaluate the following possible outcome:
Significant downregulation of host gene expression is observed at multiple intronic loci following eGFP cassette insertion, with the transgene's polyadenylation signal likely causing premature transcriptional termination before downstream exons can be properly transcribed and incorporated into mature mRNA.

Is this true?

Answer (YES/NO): NO